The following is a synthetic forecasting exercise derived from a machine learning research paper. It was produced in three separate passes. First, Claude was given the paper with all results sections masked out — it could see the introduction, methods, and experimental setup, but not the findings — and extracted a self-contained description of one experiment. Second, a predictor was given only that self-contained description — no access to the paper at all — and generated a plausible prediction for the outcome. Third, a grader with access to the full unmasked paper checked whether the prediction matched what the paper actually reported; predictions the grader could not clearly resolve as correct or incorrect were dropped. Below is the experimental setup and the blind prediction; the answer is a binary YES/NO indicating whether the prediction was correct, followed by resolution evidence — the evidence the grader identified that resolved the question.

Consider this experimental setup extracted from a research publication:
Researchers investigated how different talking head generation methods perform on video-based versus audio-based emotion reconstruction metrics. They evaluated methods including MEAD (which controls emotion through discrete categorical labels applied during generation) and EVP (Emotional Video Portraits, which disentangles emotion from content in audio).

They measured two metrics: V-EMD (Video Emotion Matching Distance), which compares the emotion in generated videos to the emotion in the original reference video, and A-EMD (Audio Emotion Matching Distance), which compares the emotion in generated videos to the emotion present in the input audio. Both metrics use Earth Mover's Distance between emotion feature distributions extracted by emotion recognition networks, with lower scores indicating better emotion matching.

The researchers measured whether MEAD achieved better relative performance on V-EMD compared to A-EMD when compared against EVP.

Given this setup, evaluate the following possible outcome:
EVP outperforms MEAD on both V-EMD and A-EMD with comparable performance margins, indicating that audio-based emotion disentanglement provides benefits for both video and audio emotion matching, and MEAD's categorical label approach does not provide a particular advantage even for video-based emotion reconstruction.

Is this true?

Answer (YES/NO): NO